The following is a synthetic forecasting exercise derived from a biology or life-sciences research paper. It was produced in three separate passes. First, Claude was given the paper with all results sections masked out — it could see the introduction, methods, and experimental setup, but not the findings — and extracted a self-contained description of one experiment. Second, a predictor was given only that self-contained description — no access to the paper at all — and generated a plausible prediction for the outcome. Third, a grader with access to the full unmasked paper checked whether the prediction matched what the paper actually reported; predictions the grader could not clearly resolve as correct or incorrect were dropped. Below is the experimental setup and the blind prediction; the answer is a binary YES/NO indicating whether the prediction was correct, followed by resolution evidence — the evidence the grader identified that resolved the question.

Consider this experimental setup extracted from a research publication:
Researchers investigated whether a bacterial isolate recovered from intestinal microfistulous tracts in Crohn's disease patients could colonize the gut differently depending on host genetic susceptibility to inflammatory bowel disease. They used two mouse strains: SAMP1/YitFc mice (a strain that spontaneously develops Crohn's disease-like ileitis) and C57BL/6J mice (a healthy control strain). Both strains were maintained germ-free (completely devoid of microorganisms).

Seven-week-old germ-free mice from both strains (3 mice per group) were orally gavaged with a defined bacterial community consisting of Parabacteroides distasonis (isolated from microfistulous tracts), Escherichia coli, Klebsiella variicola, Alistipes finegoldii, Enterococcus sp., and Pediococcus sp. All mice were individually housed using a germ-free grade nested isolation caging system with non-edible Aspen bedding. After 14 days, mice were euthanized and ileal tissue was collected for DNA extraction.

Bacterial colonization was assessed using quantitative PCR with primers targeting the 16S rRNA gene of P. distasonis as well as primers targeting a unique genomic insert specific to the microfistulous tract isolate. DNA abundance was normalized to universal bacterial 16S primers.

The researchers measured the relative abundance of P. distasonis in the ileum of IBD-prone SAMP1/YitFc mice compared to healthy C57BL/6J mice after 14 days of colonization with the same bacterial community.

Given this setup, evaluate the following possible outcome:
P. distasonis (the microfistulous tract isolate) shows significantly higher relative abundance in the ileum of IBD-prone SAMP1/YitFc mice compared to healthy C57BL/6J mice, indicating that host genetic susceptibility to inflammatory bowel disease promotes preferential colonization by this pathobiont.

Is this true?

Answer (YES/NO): YES